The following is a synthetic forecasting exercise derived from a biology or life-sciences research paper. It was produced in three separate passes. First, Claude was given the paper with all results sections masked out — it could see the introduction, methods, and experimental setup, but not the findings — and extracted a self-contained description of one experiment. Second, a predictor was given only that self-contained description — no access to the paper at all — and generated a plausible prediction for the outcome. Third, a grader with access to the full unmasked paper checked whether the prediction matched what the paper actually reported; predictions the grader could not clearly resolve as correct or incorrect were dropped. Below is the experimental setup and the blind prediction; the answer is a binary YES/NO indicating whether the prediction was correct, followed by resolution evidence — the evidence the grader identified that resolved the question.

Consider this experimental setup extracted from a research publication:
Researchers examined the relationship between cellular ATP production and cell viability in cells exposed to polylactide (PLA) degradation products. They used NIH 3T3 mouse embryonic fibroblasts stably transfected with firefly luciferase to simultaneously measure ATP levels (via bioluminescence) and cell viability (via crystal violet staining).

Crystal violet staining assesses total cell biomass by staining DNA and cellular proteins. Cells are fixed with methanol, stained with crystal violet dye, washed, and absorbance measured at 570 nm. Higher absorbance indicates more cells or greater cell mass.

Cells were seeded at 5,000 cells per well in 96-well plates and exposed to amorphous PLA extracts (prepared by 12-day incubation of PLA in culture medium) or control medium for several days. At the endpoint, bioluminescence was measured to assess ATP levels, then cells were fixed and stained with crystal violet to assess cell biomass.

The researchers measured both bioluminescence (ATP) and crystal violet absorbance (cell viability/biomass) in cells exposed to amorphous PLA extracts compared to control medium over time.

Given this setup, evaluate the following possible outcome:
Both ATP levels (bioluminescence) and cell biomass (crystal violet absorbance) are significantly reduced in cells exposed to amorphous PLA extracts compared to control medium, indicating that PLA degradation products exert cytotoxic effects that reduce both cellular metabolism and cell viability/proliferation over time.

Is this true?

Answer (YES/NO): NO